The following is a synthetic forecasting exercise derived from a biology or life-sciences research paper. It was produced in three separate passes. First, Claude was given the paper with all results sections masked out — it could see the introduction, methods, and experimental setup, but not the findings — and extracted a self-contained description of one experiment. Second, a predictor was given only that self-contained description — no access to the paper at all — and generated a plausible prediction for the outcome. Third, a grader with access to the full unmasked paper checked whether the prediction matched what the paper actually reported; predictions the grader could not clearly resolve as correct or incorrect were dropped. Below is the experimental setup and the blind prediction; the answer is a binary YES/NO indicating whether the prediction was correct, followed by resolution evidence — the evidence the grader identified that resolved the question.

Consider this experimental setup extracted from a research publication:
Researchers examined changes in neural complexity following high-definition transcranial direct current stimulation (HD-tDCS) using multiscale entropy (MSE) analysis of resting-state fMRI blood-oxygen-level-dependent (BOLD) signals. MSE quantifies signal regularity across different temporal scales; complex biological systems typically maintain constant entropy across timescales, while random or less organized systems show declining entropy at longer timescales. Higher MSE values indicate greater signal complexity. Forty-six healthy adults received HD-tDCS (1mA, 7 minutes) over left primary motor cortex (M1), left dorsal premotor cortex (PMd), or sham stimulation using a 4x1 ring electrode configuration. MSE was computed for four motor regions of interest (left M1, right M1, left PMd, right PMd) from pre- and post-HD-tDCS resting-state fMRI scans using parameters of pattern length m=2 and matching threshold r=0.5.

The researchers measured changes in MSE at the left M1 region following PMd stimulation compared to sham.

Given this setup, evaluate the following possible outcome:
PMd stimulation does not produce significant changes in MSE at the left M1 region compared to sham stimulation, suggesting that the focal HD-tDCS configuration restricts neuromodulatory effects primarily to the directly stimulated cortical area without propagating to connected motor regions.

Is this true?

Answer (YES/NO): YES